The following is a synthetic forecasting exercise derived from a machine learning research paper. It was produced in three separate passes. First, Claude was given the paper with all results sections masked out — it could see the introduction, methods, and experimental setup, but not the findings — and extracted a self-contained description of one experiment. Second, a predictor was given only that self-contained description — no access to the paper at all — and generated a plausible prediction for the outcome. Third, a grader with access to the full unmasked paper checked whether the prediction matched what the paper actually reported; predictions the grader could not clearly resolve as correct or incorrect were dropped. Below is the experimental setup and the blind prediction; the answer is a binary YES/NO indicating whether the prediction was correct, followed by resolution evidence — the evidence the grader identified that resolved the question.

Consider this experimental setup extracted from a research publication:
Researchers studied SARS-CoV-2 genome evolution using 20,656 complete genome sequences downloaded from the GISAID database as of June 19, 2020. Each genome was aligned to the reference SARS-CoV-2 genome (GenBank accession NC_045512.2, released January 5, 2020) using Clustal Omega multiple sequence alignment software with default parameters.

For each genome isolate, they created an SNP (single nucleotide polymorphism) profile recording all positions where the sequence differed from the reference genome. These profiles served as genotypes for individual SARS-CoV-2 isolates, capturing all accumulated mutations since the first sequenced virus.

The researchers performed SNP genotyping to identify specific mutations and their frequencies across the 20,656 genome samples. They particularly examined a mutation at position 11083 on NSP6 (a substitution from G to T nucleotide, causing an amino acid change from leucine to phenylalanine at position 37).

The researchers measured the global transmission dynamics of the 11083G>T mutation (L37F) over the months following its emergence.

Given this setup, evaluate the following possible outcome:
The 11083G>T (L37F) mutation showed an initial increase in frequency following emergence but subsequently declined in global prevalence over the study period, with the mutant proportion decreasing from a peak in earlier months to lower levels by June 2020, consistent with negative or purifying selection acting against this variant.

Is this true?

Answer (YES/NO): YES